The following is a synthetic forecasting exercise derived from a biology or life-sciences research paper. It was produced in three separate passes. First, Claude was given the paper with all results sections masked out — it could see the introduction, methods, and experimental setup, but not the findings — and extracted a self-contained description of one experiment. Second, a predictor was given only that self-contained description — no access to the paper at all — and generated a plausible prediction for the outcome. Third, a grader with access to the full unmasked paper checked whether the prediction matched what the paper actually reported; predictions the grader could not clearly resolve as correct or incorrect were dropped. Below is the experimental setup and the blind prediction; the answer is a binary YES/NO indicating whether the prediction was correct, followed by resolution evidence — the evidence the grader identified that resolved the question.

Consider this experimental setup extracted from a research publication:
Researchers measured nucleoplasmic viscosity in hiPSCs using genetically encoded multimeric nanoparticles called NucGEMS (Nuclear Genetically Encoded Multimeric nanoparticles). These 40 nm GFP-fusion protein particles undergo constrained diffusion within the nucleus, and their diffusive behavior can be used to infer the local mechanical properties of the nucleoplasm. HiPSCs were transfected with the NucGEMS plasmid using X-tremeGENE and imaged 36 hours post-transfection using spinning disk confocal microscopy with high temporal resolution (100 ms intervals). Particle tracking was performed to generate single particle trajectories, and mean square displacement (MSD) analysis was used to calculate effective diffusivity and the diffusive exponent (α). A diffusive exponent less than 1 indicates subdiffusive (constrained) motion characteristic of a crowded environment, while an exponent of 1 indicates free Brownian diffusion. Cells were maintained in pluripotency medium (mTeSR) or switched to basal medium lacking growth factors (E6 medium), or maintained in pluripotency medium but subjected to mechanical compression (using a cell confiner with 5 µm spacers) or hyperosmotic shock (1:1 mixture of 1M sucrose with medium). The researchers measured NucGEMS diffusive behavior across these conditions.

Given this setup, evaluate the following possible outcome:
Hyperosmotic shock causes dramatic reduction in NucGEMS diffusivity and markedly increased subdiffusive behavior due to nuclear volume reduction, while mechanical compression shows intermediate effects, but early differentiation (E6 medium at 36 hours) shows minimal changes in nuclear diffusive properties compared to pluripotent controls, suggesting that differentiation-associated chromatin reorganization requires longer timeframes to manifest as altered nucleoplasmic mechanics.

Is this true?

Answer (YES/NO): NO